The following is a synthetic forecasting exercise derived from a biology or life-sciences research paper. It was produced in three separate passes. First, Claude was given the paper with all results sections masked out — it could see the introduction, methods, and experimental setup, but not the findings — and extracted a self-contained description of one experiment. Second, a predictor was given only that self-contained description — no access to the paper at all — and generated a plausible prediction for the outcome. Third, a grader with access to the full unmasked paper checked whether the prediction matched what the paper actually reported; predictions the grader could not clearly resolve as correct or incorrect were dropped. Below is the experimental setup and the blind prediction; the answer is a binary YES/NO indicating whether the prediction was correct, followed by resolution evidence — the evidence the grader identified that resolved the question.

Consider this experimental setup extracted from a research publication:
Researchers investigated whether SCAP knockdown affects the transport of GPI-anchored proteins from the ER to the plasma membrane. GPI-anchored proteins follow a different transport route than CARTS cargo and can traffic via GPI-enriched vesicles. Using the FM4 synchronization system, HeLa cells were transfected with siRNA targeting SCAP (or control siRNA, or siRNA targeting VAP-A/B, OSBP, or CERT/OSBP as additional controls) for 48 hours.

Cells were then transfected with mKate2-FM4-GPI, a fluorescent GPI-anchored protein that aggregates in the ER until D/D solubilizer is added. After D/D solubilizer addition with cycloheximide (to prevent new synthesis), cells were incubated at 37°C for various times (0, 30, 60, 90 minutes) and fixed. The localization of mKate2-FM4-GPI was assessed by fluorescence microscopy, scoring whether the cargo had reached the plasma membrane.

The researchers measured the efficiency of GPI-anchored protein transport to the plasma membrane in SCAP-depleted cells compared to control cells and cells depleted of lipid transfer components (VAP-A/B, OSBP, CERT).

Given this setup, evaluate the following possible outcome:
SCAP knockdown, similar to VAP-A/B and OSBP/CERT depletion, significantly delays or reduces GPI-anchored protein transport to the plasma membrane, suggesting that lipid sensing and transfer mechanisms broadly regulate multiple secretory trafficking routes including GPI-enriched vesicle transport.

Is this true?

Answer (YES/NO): YES